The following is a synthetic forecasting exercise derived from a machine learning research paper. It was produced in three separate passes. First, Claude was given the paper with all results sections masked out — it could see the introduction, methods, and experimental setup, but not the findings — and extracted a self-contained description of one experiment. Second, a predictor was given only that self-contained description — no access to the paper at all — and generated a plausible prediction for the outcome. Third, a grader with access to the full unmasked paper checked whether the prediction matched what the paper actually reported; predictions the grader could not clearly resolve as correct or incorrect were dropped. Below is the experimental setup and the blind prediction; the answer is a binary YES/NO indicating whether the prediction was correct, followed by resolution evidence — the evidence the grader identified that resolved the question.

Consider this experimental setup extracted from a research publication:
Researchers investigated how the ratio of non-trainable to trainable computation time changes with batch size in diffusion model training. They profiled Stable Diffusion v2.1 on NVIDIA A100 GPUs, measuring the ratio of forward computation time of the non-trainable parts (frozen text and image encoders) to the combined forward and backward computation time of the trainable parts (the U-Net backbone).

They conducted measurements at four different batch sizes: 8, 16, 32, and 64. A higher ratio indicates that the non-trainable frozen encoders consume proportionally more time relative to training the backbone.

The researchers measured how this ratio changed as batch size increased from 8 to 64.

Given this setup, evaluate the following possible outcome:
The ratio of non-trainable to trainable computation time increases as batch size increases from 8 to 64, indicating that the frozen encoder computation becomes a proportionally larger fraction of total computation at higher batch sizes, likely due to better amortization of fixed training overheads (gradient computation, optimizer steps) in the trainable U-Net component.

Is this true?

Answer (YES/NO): YES